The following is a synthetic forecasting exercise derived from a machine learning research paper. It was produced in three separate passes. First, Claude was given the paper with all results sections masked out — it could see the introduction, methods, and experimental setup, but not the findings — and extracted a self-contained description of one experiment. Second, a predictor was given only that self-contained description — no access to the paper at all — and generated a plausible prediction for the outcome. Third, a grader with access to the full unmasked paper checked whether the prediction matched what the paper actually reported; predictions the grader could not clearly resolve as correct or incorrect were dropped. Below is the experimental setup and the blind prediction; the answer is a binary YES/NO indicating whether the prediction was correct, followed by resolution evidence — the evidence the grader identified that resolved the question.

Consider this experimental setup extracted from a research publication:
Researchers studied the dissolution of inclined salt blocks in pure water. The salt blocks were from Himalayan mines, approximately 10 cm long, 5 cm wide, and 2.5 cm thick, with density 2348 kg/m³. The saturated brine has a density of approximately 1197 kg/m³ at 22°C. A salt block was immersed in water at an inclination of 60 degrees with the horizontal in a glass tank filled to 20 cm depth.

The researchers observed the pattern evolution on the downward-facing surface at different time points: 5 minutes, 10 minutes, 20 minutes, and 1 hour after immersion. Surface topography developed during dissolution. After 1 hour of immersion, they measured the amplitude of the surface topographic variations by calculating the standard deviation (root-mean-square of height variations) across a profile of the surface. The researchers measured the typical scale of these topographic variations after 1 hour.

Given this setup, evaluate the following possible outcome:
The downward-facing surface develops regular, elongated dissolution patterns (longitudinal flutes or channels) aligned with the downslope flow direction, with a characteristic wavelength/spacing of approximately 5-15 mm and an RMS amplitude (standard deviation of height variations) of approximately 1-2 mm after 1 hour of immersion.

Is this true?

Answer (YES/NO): NO